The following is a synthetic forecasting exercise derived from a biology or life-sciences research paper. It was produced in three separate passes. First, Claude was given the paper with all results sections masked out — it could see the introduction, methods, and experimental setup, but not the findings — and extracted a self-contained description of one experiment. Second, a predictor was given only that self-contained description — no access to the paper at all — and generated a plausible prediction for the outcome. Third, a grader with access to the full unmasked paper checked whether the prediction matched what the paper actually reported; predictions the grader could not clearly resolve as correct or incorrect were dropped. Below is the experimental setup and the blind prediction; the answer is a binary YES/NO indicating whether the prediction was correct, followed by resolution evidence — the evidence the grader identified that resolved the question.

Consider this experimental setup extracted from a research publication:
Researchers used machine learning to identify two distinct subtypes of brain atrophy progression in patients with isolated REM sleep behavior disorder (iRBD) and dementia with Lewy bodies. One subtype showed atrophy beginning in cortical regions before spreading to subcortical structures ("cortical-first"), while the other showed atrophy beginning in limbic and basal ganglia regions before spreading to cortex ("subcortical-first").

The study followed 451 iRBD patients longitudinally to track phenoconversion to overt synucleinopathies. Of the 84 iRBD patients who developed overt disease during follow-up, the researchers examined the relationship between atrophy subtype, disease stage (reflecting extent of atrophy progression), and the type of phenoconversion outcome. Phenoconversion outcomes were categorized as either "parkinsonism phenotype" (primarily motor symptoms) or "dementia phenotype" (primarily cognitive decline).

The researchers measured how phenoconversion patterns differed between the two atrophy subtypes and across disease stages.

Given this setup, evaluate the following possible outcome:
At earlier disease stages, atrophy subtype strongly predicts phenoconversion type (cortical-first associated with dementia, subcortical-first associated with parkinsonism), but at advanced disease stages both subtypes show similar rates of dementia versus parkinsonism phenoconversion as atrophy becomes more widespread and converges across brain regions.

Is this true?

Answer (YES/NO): NO